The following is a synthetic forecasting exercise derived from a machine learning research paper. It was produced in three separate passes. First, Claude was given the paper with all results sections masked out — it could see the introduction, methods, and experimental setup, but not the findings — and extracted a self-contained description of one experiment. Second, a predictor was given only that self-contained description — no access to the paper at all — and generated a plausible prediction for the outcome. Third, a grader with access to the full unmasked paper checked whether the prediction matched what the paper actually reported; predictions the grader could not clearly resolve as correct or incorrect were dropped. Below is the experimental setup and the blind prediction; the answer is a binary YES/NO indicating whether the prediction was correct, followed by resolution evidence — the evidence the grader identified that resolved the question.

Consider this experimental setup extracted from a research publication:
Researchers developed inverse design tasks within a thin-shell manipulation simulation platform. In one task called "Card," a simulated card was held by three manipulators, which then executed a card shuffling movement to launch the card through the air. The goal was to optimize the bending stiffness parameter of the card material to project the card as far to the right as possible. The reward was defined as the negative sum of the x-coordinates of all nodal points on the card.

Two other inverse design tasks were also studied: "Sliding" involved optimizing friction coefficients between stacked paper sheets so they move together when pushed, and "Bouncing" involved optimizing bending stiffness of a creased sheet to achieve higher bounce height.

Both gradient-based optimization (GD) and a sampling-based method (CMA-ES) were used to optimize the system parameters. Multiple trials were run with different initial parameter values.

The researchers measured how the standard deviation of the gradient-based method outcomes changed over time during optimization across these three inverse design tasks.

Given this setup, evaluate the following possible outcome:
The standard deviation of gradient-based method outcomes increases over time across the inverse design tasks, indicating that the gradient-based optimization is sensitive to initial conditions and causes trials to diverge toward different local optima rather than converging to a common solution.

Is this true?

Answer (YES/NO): NO